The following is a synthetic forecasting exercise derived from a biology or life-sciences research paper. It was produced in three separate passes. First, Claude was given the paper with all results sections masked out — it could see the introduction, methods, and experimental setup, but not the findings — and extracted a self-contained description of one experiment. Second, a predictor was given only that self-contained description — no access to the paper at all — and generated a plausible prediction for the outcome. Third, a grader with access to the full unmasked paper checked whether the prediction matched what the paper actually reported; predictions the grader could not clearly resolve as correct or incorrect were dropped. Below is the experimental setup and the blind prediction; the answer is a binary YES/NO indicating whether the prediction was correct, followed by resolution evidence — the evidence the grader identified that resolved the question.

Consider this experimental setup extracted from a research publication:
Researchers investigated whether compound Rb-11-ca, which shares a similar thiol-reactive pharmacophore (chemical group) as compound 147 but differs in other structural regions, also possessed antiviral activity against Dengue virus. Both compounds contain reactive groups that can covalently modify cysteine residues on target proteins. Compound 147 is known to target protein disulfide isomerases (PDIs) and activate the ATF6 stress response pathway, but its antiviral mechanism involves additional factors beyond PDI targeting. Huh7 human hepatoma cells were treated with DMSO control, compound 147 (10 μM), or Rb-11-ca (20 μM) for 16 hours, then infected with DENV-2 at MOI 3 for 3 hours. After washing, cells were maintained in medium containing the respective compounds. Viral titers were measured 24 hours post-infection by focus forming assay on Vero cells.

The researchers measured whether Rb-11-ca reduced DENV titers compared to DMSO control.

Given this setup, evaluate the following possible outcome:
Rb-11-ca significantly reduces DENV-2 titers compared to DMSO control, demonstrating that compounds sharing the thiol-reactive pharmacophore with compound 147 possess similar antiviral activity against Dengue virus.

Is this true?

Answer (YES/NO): NO